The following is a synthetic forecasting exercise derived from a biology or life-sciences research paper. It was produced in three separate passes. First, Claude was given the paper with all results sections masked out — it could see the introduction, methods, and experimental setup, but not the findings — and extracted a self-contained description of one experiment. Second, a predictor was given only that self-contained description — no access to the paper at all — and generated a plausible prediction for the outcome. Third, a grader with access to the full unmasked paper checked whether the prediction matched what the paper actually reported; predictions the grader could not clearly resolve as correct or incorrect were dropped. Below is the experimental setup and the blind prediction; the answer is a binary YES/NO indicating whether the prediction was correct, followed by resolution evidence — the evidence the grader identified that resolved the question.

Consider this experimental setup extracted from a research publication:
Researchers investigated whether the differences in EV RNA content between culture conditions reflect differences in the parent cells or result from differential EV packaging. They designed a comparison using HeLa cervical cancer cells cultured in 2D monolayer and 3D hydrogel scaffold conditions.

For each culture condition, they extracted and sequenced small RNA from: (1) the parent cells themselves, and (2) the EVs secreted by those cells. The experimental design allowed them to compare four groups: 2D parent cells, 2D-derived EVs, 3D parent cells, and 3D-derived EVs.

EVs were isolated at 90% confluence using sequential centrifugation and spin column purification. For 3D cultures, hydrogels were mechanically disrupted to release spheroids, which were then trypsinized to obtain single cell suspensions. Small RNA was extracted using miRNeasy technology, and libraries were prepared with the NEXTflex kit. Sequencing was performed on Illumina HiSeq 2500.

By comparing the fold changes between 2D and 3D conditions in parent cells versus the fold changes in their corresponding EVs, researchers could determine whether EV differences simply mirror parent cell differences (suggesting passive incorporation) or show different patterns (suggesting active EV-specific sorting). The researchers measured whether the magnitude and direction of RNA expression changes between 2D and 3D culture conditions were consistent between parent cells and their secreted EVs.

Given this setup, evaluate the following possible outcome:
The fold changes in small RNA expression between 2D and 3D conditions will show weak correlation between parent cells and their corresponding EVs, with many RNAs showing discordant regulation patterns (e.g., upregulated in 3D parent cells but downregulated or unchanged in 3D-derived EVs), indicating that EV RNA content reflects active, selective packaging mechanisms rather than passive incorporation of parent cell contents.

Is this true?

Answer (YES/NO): YES